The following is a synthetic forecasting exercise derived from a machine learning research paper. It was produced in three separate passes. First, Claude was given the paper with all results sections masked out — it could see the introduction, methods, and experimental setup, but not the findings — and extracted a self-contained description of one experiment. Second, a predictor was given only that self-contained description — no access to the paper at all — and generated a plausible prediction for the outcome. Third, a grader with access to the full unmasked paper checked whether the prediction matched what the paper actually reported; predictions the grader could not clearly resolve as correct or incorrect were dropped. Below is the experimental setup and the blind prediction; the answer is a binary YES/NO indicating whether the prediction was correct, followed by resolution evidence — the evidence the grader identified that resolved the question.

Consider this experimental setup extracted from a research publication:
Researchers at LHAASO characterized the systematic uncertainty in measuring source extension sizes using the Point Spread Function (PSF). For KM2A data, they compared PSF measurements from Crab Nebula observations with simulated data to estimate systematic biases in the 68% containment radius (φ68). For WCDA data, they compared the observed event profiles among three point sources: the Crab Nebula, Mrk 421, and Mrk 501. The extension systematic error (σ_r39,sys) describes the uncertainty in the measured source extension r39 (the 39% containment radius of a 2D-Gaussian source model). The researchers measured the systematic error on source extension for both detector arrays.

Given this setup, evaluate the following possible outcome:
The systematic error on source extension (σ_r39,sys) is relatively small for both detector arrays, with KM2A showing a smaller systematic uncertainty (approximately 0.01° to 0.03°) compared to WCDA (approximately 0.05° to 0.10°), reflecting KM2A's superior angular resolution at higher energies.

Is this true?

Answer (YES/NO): NO